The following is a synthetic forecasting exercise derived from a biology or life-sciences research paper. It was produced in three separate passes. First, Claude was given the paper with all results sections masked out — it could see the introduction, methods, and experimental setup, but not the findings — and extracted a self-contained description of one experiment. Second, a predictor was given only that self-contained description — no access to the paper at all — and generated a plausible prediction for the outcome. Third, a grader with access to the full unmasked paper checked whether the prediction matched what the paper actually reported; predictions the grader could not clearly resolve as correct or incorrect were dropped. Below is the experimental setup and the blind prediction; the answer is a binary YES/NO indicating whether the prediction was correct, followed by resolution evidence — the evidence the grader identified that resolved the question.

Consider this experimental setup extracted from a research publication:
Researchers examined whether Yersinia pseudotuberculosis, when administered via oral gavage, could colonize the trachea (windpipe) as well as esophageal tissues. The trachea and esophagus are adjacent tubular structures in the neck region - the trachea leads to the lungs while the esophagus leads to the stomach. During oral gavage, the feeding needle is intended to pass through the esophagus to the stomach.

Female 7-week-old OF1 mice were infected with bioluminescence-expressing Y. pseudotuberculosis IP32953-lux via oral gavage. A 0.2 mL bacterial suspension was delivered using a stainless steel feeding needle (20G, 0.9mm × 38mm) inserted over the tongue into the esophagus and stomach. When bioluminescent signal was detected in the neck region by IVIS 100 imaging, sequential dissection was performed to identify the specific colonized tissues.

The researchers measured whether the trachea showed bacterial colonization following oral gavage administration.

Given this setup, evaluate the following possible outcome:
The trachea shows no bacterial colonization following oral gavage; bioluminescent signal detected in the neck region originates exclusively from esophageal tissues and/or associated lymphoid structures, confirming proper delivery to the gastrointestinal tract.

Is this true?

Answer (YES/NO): NO